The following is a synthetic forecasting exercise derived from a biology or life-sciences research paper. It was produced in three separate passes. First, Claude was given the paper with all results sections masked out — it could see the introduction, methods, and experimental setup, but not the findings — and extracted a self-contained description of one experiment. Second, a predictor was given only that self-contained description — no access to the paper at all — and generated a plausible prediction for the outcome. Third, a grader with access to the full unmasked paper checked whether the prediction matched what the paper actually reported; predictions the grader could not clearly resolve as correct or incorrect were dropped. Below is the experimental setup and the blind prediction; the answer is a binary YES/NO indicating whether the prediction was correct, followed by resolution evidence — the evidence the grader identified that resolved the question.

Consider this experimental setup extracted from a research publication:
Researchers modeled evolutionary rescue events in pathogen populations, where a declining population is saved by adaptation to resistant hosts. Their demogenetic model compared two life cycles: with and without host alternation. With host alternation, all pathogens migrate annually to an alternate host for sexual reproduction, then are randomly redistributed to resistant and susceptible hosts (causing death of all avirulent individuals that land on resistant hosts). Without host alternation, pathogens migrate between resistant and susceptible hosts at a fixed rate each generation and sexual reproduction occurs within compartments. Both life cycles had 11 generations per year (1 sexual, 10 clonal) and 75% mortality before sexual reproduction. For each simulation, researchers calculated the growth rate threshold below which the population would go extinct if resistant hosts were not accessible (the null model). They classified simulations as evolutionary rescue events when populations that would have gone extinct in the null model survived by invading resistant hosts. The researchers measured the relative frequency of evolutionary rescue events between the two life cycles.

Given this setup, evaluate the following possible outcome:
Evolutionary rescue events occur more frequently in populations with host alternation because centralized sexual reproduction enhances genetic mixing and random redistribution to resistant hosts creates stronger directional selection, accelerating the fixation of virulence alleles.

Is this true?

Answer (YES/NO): NO